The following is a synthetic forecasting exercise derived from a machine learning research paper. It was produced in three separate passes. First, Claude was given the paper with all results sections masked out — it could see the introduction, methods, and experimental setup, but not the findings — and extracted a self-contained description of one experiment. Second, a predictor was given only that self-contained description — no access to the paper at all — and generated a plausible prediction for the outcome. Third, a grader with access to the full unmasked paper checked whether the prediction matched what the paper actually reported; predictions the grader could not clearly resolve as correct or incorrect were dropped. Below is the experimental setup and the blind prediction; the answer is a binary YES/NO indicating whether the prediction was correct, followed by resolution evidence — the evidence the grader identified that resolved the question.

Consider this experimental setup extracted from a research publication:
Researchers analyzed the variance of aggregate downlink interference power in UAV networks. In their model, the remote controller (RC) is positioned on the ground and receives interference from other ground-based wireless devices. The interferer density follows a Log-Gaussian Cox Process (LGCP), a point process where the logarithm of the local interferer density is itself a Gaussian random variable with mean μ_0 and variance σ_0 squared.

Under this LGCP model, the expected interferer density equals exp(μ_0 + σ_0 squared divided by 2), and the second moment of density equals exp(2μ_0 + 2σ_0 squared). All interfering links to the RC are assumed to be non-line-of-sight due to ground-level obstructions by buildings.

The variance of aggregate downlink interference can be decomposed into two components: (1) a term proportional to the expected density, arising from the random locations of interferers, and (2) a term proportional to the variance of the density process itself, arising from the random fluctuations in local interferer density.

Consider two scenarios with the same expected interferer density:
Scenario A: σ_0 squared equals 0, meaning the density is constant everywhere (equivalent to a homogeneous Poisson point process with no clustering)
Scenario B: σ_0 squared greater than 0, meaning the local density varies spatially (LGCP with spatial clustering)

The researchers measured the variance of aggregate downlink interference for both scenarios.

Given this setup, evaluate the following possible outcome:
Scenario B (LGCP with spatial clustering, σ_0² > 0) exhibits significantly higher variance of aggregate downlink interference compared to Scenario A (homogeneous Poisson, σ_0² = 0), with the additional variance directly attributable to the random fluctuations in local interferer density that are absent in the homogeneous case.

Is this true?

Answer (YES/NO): YES